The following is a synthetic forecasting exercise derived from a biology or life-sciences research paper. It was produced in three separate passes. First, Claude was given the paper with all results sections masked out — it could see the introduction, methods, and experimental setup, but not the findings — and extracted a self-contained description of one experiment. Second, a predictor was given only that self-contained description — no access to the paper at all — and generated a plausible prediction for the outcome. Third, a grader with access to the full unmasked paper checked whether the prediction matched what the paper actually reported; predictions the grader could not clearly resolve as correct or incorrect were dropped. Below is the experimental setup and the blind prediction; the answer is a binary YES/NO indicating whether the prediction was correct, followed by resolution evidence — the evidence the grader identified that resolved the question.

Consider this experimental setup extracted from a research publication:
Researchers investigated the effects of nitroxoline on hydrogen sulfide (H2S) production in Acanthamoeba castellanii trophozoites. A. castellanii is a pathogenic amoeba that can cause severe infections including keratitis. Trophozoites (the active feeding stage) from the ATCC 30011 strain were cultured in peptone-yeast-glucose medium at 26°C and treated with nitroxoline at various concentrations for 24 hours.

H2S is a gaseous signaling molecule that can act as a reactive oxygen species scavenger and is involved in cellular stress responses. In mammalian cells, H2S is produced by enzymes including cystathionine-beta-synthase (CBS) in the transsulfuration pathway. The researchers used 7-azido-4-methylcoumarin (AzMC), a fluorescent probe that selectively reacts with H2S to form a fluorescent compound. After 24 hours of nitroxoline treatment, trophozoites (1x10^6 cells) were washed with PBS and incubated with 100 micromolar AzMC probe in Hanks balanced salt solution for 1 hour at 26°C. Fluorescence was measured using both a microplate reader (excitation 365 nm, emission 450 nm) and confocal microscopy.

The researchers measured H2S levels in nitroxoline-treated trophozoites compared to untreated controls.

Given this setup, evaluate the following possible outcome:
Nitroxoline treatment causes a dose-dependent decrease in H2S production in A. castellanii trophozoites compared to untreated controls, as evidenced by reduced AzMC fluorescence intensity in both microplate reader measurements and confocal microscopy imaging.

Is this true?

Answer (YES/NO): YES